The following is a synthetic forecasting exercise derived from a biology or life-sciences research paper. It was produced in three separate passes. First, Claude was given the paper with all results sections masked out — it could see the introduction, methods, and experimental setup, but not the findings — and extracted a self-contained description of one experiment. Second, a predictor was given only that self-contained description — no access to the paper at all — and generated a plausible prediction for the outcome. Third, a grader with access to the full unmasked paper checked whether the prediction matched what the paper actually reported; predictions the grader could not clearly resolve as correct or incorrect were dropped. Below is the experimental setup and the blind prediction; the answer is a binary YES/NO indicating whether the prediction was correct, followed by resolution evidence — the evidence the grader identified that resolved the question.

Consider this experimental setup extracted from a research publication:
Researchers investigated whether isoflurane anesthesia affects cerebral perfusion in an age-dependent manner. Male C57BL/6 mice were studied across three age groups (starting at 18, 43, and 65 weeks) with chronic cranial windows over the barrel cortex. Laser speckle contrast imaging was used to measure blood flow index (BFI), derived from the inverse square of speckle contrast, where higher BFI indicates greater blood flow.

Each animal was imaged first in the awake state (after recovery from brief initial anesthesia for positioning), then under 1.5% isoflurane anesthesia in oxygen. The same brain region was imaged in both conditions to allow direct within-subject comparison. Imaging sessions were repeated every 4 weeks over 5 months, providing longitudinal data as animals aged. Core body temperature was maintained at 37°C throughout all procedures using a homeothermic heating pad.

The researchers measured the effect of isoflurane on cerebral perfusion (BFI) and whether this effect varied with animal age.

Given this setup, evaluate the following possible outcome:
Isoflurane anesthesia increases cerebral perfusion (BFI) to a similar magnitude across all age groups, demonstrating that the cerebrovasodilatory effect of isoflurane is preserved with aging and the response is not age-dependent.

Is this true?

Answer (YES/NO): NO